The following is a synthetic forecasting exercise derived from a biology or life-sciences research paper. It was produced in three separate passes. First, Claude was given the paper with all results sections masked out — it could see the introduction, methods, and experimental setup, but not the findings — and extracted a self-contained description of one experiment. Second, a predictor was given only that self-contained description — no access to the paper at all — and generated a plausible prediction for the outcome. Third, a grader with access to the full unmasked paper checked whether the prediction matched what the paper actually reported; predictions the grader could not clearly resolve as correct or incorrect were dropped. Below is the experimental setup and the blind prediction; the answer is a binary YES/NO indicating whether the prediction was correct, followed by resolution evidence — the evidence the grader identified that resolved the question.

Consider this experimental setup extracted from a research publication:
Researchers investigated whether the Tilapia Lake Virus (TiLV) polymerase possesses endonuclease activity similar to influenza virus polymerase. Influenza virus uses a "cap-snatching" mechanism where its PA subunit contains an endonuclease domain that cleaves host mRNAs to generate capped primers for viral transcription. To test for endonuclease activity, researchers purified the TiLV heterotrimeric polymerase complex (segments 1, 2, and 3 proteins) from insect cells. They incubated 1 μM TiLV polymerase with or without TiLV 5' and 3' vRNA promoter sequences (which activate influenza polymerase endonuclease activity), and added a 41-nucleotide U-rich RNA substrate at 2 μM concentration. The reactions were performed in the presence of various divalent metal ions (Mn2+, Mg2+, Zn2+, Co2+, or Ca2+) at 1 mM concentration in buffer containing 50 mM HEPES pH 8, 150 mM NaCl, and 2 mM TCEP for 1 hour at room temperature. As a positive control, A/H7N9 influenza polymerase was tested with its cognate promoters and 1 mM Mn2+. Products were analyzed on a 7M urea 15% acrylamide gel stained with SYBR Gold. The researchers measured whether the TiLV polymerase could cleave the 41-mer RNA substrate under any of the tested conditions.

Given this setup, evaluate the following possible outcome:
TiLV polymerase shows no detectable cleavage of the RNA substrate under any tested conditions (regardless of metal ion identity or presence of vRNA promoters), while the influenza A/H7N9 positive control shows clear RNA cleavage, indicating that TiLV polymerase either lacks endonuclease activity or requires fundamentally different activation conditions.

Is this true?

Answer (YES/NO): YES